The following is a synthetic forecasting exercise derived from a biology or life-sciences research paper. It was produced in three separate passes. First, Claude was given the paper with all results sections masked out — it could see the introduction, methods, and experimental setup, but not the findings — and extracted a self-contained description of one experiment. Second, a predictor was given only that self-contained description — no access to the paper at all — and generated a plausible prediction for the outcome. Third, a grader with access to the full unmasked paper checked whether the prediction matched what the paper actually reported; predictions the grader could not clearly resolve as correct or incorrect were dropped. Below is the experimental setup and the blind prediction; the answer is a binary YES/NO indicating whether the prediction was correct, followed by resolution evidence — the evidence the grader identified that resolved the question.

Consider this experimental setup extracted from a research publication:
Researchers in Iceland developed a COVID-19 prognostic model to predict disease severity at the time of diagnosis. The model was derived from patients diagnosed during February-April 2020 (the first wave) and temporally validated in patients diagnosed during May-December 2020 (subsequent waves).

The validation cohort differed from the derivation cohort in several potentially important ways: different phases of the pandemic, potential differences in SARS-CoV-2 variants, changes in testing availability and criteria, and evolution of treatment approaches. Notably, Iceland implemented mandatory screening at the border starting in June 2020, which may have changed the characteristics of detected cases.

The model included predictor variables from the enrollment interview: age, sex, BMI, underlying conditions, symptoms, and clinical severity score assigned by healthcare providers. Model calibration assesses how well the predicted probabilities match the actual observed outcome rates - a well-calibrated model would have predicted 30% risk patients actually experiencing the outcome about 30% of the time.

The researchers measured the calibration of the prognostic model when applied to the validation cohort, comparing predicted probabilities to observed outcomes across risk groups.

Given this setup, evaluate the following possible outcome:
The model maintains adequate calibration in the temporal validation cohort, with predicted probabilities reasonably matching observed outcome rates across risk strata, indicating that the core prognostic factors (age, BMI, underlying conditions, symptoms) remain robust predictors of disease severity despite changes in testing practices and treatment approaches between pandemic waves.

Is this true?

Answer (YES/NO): NO